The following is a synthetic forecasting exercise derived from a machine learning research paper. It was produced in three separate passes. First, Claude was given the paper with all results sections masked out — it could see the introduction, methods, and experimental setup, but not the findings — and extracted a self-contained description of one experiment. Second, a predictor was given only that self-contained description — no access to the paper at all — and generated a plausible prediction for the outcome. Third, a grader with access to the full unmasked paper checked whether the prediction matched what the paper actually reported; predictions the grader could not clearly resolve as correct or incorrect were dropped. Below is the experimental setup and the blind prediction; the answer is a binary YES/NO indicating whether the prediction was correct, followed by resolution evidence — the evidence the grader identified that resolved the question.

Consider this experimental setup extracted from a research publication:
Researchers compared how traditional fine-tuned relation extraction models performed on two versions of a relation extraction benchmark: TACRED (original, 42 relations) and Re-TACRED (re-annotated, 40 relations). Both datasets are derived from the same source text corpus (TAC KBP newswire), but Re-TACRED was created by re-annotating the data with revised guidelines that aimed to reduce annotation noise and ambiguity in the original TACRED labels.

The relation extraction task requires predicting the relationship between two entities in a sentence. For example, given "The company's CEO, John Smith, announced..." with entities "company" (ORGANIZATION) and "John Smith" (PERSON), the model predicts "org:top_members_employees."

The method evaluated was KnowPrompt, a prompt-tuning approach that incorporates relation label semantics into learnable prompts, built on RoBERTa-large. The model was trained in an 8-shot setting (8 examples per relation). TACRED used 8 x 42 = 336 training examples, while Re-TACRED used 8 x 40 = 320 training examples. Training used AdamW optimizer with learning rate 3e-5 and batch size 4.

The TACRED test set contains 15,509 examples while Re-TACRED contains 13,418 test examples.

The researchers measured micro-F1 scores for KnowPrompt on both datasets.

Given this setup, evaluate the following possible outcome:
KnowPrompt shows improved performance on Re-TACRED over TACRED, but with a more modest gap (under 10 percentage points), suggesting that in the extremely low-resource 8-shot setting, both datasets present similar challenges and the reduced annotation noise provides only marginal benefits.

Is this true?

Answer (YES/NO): NO